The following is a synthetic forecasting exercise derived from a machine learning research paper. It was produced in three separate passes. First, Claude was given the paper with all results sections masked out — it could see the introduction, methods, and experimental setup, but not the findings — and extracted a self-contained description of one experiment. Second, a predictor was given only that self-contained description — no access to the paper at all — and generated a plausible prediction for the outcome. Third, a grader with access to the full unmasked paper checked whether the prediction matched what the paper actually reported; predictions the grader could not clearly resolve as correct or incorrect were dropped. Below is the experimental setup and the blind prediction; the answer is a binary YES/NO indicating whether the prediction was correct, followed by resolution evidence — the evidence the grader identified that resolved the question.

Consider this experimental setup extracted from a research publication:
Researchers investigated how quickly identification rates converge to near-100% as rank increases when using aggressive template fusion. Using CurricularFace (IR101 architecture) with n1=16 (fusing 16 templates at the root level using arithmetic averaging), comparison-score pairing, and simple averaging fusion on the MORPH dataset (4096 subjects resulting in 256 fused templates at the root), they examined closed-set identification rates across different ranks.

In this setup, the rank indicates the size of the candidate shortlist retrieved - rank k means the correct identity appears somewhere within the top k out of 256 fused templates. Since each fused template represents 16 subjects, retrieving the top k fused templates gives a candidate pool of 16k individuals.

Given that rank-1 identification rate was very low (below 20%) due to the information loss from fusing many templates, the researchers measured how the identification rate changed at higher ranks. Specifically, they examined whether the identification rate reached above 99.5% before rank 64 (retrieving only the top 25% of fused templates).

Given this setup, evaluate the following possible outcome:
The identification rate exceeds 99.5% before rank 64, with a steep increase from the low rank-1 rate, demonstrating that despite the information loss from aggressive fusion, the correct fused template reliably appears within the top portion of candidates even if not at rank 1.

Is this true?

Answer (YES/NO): YES